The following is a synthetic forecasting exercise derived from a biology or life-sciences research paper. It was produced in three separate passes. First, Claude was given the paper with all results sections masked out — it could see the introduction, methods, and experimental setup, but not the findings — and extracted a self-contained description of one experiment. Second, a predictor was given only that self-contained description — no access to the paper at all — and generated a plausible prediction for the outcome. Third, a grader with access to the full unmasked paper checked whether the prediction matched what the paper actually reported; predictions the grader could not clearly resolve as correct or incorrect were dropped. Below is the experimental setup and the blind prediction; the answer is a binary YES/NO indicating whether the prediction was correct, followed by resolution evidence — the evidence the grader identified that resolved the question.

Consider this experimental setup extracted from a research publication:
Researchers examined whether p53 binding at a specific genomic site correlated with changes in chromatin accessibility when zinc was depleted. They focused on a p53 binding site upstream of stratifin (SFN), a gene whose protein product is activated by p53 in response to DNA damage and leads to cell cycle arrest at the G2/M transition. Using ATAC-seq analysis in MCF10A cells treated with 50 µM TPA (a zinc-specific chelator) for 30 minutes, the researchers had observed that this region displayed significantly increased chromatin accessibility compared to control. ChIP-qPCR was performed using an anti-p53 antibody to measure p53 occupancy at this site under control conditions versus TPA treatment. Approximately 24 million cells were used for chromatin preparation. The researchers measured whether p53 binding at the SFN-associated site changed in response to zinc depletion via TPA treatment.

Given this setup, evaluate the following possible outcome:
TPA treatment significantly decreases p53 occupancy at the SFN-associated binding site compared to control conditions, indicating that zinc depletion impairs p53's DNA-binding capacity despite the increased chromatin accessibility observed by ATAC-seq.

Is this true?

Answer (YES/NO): NO